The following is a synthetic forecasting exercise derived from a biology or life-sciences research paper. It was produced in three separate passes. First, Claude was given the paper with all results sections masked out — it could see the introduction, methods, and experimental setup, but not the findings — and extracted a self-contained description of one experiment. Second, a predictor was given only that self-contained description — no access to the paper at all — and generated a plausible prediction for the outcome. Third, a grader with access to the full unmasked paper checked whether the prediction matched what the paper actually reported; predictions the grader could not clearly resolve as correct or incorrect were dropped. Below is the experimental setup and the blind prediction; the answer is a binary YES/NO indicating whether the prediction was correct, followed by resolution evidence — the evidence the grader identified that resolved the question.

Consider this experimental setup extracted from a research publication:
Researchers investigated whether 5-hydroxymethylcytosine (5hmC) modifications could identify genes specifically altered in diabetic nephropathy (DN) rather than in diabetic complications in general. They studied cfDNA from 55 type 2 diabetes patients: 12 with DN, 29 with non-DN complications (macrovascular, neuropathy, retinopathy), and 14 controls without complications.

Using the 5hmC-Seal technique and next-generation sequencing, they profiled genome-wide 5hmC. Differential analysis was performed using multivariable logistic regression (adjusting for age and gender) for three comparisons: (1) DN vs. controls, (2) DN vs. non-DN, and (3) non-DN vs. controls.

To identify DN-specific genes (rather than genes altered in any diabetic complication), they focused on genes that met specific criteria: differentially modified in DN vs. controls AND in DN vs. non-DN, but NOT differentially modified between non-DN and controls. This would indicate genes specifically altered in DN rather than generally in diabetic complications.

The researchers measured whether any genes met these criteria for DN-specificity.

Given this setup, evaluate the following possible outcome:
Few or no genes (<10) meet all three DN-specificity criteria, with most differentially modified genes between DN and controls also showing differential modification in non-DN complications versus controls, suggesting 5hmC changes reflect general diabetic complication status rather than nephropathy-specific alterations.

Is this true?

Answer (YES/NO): NO